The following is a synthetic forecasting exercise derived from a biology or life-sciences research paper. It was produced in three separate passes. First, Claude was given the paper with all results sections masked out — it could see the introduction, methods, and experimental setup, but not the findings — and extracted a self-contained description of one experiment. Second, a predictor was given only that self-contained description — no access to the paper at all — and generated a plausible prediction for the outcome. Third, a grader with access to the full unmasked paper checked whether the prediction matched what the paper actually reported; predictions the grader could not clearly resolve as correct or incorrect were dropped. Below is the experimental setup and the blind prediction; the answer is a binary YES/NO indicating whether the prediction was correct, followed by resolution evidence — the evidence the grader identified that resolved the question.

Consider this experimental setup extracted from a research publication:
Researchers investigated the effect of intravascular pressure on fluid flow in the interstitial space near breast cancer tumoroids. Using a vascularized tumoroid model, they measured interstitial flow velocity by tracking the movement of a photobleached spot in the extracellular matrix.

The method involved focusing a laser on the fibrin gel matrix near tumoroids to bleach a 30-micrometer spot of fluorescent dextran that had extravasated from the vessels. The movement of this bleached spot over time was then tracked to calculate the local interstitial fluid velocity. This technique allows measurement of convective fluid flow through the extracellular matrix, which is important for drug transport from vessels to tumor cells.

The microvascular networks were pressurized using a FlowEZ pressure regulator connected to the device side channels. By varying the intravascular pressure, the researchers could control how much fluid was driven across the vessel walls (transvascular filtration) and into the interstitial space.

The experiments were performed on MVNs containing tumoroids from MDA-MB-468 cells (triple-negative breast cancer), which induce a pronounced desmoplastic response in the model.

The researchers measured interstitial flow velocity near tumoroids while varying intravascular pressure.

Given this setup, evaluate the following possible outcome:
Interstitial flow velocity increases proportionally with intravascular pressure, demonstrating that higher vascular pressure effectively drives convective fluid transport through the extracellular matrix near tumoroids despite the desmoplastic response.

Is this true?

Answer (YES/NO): NO